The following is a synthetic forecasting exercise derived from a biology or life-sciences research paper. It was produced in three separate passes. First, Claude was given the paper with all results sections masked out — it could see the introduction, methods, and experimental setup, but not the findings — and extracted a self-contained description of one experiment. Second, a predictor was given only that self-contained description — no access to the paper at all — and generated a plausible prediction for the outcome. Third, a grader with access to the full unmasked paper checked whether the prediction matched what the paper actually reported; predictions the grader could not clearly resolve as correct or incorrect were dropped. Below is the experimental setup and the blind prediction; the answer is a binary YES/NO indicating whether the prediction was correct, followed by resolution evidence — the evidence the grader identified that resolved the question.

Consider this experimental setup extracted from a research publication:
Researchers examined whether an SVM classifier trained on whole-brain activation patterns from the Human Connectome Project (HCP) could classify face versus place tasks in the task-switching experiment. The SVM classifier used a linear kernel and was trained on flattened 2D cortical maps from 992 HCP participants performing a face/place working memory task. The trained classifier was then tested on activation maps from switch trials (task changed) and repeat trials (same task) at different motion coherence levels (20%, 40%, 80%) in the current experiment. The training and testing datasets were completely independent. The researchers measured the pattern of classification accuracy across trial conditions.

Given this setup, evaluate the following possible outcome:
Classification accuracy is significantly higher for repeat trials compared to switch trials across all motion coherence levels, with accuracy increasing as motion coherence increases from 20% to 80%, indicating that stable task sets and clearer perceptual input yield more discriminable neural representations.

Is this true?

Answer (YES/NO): NO